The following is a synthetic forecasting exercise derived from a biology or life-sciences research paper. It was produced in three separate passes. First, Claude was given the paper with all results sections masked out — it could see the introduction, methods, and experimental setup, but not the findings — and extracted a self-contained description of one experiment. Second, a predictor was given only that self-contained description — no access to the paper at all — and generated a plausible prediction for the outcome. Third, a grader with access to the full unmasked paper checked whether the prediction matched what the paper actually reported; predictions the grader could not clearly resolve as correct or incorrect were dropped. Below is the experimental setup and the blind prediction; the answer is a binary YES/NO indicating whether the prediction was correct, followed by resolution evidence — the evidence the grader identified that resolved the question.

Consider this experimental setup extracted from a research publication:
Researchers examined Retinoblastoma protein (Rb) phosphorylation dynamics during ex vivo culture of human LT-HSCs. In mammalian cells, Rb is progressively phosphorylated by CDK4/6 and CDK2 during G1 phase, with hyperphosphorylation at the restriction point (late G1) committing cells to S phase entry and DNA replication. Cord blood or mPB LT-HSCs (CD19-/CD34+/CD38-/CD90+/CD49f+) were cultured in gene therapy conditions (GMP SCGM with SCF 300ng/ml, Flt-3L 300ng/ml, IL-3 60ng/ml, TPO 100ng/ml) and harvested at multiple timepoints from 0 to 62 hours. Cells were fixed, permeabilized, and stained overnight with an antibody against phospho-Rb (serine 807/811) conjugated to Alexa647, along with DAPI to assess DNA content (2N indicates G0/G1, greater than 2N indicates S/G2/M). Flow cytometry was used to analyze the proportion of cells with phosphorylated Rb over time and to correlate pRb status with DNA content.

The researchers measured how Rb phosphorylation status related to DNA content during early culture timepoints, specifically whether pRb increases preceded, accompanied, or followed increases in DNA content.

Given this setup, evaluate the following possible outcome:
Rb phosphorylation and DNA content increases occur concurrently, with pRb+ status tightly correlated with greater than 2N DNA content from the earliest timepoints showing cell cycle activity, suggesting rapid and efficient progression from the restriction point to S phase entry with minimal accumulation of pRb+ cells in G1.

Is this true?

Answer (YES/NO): NO